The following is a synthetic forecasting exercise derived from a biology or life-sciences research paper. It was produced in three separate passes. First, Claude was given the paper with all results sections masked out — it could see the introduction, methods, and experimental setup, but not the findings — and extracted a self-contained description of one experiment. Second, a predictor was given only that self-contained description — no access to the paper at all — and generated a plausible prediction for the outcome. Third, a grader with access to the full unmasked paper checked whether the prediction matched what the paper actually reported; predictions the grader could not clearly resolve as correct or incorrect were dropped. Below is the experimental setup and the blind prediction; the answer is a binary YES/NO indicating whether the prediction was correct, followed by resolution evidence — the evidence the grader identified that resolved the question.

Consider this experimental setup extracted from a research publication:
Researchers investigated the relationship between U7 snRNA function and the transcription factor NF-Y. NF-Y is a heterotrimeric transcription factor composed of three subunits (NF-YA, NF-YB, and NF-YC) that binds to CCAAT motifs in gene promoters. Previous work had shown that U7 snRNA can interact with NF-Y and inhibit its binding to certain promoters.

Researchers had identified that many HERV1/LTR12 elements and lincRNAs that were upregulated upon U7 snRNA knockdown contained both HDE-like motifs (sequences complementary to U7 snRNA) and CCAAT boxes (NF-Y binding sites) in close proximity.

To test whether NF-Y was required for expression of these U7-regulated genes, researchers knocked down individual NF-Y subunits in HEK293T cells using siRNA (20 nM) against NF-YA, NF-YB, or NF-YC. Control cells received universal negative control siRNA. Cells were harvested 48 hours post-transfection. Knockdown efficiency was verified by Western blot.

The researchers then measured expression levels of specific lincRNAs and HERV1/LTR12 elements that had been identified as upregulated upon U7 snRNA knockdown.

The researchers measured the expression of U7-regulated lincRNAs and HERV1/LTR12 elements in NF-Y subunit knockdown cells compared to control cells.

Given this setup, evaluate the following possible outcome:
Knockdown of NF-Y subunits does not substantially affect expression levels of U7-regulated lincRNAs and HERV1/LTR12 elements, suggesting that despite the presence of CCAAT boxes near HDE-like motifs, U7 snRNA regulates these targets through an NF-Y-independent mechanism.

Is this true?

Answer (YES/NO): NO